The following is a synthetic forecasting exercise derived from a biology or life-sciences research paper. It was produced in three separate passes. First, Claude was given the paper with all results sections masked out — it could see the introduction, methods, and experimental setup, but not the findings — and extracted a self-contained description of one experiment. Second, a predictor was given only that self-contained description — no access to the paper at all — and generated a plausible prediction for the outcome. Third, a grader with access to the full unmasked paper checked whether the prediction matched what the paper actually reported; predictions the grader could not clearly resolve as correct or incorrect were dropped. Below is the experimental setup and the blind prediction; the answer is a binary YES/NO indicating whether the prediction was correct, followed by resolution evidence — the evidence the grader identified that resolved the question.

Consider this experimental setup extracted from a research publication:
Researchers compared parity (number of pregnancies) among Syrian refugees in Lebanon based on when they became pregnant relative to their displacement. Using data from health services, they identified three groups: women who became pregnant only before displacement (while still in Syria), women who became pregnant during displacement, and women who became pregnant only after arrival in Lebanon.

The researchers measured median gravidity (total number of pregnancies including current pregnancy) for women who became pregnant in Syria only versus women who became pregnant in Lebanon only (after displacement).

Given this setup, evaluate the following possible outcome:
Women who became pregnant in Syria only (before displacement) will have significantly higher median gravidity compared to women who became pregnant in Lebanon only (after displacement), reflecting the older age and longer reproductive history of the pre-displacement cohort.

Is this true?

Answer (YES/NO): YES